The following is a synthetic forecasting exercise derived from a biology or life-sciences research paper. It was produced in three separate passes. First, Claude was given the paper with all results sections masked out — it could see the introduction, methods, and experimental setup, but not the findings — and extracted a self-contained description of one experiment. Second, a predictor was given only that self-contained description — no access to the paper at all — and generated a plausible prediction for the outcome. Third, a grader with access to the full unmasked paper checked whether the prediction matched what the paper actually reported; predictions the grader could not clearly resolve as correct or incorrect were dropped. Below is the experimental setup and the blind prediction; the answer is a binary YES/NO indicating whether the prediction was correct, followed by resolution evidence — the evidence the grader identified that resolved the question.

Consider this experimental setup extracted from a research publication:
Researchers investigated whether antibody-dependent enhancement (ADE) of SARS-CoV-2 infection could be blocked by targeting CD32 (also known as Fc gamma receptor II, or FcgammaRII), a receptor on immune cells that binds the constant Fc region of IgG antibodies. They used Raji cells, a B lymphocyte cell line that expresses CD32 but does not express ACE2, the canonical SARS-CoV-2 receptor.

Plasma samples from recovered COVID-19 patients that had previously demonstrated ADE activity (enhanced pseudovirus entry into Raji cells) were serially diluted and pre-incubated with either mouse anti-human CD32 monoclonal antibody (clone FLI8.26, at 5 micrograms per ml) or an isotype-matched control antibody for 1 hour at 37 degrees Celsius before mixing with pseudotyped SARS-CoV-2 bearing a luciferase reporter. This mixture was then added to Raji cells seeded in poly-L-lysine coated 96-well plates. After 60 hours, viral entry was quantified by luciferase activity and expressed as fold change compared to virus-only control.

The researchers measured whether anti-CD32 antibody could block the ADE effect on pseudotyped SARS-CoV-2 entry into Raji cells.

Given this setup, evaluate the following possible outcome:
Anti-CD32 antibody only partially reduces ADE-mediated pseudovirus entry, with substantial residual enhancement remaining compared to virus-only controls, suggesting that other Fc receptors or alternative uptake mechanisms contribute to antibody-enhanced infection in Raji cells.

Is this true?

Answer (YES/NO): NO